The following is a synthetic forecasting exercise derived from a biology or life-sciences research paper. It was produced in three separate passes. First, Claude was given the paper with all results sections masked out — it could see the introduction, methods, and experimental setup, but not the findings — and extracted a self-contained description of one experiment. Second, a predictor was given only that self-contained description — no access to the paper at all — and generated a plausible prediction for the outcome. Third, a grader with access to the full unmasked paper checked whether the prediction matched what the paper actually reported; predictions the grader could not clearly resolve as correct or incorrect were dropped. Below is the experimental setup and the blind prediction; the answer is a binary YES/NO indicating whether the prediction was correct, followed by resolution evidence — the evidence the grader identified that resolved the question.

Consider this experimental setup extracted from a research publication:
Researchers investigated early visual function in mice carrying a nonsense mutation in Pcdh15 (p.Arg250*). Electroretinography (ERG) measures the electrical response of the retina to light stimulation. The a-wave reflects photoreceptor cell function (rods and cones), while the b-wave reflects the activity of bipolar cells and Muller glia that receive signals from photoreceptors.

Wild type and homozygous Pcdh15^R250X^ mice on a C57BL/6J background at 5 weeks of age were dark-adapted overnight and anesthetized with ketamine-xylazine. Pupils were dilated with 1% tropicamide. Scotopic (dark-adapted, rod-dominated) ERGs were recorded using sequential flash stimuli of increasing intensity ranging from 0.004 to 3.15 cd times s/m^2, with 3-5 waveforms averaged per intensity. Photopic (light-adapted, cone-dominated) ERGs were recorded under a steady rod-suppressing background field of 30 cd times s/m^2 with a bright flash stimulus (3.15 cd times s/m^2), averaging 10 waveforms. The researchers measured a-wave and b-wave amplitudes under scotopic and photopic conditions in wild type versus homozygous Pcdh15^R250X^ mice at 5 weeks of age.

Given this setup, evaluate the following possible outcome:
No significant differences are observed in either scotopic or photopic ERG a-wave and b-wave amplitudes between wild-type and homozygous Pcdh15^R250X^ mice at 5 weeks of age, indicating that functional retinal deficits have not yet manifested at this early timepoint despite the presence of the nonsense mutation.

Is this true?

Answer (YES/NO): NO